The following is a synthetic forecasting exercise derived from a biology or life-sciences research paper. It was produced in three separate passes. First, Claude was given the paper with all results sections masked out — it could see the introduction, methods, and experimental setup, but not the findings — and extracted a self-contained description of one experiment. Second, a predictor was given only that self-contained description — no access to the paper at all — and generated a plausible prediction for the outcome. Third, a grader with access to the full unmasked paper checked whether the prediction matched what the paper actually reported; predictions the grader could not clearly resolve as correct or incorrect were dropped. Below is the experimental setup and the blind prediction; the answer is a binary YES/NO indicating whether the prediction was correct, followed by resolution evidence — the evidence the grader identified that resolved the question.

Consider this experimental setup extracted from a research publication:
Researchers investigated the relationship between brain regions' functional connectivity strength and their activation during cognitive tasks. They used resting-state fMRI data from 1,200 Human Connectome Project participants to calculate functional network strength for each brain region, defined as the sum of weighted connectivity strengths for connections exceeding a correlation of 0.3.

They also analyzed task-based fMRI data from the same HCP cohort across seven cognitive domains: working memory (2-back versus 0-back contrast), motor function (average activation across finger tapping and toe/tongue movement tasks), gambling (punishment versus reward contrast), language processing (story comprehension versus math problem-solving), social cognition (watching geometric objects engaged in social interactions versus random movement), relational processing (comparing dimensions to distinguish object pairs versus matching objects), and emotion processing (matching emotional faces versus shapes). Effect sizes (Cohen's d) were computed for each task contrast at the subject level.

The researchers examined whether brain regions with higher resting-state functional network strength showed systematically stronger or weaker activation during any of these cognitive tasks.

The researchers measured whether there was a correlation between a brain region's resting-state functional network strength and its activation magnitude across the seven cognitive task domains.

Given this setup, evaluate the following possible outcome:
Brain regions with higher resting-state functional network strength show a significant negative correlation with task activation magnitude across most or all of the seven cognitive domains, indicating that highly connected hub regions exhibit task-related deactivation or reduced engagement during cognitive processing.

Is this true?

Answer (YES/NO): NO